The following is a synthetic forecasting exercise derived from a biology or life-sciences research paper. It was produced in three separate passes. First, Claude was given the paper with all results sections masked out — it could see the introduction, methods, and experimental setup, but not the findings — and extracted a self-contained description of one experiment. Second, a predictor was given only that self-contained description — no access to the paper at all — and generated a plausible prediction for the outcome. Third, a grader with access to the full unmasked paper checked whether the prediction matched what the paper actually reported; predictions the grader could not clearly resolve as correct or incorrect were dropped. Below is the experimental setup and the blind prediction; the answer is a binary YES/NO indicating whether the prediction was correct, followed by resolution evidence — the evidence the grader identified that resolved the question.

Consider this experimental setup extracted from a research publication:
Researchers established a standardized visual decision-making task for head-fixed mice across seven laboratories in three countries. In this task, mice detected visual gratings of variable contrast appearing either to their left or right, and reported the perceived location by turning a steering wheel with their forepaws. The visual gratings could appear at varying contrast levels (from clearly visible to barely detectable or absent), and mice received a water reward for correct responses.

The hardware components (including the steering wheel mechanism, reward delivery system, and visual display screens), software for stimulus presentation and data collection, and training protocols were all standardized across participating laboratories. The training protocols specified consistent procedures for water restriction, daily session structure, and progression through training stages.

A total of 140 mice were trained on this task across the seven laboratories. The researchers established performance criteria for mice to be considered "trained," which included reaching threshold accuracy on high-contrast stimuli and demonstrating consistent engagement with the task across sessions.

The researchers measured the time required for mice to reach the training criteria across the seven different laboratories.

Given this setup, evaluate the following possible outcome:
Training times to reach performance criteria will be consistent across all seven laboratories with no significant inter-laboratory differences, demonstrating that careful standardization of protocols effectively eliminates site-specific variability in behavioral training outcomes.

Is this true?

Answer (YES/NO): NO